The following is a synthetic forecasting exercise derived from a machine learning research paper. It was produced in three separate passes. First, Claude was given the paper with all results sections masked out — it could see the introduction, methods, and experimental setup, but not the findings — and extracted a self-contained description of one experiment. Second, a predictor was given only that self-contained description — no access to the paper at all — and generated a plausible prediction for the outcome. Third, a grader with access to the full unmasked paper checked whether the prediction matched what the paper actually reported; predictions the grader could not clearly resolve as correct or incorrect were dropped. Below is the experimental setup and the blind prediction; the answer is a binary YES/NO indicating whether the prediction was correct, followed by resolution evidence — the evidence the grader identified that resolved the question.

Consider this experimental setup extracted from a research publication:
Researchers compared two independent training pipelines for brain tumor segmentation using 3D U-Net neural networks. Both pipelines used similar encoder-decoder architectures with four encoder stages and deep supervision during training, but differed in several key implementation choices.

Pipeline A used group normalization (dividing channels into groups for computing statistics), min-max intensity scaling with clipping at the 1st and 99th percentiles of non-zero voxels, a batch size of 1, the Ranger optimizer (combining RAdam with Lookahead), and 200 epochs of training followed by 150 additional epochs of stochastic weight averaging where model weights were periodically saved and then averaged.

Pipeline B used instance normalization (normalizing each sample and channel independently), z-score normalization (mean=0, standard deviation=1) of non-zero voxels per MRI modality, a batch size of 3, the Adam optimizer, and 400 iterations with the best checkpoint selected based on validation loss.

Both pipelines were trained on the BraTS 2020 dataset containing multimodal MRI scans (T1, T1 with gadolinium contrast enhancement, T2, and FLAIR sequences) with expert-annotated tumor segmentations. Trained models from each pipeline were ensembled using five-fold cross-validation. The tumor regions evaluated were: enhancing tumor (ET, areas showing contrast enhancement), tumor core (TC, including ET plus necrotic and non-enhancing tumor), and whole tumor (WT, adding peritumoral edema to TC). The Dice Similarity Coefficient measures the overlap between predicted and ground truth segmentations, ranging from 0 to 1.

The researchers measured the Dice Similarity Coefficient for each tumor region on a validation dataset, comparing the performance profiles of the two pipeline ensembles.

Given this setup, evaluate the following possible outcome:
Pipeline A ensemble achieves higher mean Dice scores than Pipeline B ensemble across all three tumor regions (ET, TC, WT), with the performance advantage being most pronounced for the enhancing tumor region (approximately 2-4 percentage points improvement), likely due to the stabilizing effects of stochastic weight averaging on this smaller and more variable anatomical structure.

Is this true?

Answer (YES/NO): NO